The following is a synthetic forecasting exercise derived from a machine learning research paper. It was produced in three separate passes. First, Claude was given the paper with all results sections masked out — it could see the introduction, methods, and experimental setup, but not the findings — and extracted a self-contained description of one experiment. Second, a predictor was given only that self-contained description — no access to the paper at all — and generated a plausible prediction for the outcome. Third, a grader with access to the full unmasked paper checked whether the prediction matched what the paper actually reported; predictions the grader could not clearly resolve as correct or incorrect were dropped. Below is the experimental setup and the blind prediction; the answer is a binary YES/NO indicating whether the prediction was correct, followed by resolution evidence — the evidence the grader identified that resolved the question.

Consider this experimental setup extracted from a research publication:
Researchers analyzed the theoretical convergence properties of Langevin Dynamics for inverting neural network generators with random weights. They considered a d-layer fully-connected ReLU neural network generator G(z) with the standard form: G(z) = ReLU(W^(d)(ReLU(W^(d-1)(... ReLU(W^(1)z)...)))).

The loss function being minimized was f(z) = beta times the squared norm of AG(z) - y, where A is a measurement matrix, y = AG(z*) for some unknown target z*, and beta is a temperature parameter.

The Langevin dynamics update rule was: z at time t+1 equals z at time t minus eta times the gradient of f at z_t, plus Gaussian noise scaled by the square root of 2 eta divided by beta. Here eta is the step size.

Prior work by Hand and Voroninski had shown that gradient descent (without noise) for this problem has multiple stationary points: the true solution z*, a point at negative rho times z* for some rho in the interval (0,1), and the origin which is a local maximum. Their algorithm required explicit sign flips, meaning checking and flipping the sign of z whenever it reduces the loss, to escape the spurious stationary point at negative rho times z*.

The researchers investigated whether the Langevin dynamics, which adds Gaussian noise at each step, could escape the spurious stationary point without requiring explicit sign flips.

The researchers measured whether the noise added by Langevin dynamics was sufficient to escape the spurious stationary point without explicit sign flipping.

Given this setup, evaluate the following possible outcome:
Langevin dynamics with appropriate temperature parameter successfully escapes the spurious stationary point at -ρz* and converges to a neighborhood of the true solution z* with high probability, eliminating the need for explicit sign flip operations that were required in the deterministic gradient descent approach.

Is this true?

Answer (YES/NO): YES